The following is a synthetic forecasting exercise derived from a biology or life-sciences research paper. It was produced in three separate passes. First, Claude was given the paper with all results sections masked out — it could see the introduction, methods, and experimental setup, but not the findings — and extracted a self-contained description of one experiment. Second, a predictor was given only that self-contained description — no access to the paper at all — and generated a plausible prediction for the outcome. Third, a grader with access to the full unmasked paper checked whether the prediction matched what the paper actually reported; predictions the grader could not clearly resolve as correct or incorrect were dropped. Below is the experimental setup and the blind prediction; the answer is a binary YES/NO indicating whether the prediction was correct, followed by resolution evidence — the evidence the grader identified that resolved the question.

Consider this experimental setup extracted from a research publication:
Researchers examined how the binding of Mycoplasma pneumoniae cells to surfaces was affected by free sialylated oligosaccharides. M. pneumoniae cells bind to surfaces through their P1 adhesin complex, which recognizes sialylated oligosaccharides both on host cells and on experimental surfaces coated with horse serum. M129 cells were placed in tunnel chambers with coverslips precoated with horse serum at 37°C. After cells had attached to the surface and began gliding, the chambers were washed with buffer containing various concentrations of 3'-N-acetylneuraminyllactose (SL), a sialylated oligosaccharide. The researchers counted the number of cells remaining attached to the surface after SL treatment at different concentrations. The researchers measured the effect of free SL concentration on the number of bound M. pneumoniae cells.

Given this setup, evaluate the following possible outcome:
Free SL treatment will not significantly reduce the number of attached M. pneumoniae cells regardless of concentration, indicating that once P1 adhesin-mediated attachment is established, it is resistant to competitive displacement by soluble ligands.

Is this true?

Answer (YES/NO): NO